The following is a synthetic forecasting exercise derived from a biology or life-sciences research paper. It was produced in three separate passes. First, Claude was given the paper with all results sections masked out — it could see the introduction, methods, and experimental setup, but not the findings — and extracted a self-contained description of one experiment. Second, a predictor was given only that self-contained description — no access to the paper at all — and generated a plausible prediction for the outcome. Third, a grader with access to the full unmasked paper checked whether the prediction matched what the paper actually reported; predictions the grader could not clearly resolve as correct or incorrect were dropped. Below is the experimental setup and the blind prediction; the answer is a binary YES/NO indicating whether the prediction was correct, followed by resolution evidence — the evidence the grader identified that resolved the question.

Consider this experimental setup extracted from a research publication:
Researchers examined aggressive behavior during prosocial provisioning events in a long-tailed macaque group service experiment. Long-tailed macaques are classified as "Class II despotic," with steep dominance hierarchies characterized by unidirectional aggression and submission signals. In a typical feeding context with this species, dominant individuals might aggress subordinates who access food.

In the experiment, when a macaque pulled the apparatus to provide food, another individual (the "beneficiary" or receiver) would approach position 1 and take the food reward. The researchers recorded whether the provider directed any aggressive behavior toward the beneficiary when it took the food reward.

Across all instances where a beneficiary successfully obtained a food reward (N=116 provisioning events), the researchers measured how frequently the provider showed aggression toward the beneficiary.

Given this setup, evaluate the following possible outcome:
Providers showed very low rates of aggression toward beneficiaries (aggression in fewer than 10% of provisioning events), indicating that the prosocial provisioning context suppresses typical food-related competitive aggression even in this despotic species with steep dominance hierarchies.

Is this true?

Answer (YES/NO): YES